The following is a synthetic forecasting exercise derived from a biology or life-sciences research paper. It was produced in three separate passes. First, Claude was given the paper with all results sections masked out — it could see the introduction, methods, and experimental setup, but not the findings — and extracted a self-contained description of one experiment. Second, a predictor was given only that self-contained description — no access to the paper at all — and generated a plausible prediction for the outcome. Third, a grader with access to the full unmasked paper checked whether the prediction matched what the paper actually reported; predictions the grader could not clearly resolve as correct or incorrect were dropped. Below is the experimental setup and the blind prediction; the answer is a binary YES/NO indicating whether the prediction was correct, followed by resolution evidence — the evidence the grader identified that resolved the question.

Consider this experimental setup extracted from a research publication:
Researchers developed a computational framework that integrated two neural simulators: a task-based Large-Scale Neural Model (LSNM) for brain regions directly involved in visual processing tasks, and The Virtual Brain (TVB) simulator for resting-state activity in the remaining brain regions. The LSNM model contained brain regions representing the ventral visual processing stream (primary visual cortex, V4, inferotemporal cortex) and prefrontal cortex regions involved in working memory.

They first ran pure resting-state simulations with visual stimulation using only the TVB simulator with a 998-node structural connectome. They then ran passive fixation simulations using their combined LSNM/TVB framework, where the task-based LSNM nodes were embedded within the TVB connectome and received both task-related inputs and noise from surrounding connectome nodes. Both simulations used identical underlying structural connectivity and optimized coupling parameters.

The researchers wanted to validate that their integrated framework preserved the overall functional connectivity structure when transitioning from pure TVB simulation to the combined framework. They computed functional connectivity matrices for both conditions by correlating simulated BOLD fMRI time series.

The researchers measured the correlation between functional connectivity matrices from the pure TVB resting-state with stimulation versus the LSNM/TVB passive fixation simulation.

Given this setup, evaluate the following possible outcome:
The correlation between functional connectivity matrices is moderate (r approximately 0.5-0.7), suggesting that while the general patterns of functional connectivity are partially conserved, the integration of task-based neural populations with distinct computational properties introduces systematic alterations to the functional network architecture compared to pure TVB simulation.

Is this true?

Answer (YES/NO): NO